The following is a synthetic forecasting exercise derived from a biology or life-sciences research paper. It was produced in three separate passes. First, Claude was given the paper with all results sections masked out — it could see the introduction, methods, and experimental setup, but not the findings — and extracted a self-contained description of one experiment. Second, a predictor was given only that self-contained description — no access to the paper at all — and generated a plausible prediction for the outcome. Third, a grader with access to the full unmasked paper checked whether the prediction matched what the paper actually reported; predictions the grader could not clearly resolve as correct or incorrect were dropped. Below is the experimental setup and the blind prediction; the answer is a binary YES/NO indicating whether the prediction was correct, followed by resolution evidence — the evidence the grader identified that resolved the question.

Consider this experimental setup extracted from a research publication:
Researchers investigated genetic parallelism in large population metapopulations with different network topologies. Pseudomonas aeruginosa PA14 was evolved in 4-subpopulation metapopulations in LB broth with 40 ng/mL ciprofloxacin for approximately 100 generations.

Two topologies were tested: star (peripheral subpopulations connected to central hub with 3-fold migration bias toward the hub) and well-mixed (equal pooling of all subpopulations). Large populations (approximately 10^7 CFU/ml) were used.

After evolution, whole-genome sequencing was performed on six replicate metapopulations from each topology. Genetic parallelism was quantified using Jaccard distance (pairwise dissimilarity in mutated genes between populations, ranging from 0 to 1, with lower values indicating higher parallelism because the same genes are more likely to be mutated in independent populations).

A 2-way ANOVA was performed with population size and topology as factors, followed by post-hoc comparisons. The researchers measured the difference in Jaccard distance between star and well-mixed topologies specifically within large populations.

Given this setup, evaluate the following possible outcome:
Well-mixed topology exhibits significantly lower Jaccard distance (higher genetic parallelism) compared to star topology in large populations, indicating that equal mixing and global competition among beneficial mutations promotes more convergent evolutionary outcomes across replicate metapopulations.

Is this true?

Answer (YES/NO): NO